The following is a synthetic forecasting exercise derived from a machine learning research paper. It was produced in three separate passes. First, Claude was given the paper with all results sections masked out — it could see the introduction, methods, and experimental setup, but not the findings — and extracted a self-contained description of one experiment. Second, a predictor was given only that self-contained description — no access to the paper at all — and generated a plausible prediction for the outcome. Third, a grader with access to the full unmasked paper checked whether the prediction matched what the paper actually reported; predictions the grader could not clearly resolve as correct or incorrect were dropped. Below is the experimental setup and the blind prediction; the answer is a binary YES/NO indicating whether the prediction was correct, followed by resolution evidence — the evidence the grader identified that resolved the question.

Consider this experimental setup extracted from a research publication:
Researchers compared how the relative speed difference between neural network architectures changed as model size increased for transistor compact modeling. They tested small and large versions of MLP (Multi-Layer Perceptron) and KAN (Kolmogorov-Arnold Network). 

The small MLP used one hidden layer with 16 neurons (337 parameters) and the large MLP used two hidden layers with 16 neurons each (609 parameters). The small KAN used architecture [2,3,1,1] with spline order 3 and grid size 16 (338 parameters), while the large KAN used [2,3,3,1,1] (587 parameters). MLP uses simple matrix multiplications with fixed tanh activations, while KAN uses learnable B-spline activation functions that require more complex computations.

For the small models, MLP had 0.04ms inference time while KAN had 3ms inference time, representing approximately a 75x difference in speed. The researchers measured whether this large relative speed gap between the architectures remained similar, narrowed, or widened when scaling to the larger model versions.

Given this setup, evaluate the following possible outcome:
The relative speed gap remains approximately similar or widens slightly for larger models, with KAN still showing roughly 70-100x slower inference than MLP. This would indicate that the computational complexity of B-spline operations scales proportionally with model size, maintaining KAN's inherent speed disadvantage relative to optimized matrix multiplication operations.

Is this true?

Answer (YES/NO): YES